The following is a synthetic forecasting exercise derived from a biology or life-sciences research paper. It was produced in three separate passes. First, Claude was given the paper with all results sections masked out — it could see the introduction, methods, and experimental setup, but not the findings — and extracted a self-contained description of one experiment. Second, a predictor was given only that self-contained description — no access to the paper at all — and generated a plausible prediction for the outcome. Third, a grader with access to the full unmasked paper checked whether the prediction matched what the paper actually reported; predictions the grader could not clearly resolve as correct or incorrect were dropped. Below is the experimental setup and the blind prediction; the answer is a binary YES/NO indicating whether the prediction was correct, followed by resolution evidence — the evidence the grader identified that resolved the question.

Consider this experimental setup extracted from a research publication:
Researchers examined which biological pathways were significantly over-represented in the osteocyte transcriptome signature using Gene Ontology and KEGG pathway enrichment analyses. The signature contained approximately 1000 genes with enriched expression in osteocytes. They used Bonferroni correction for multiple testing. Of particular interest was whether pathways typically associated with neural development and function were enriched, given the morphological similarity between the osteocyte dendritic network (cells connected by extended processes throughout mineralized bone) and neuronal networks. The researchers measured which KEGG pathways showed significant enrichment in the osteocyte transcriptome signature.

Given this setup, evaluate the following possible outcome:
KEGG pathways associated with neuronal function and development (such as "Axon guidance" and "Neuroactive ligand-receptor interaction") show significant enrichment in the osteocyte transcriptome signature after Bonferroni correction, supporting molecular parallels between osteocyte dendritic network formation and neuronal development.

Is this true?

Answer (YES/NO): YES